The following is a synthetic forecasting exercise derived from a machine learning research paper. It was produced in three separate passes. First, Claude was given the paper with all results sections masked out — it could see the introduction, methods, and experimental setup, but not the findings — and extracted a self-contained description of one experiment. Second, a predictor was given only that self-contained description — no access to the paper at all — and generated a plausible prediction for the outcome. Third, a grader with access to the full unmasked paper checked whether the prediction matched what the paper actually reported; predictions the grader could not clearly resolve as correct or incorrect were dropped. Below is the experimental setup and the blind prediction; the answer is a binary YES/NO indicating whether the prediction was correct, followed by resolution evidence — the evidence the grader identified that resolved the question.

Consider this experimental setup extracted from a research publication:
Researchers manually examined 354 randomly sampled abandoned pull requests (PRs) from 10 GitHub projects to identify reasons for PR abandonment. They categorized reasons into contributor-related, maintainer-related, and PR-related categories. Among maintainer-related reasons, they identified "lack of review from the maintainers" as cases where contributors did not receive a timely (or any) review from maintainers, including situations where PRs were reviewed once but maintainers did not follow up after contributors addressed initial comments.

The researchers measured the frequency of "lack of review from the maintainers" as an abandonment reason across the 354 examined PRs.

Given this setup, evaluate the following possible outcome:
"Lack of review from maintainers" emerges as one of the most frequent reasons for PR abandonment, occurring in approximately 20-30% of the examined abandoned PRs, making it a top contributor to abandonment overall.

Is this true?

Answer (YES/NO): YES